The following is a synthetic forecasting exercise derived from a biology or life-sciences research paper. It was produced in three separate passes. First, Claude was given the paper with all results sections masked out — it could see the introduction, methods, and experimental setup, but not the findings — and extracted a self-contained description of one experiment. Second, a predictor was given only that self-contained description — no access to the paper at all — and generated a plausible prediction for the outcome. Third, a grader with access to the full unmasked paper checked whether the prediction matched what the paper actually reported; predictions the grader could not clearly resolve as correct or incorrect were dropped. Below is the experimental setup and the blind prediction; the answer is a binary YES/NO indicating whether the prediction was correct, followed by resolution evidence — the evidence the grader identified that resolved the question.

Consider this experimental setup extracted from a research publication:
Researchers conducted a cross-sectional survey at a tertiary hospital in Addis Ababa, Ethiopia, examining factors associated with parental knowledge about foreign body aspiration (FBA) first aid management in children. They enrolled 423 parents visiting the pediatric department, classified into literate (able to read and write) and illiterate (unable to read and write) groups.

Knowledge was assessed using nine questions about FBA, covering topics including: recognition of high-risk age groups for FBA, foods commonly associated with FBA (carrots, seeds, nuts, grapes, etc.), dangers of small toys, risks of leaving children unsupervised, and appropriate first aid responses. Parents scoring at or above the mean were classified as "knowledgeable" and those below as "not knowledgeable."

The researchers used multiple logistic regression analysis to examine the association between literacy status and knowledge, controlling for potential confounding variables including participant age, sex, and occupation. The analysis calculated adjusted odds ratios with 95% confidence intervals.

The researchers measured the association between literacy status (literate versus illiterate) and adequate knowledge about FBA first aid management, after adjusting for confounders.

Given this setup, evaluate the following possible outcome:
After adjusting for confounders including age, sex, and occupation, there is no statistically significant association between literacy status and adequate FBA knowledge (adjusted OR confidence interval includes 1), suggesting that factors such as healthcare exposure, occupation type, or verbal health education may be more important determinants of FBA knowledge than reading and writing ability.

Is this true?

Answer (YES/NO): NO